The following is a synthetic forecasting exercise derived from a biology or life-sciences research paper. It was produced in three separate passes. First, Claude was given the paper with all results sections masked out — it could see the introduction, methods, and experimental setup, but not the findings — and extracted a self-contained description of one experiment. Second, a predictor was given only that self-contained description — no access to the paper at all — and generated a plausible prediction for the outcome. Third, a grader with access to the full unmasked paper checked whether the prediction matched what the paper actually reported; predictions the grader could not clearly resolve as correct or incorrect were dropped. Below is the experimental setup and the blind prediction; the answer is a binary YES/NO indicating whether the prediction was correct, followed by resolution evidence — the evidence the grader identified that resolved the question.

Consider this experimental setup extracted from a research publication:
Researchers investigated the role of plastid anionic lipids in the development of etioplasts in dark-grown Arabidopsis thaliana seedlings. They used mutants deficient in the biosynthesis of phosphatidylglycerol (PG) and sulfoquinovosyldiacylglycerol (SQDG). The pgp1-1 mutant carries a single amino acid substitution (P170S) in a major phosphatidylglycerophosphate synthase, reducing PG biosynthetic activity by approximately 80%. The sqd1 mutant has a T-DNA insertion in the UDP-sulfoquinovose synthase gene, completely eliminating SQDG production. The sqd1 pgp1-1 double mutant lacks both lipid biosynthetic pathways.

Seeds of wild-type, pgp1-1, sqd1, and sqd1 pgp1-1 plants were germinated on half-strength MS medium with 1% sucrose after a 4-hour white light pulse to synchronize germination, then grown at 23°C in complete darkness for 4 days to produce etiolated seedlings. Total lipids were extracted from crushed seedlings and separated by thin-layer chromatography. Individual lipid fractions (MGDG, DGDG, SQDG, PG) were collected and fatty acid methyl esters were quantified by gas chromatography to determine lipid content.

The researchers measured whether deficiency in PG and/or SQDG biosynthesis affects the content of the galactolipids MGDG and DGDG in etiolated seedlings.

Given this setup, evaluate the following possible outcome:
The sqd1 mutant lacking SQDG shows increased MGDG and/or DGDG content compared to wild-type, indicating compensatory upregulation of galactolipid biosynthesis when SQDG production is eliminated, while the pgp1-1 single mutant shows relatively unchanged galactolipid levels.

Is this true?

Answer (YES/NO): NO